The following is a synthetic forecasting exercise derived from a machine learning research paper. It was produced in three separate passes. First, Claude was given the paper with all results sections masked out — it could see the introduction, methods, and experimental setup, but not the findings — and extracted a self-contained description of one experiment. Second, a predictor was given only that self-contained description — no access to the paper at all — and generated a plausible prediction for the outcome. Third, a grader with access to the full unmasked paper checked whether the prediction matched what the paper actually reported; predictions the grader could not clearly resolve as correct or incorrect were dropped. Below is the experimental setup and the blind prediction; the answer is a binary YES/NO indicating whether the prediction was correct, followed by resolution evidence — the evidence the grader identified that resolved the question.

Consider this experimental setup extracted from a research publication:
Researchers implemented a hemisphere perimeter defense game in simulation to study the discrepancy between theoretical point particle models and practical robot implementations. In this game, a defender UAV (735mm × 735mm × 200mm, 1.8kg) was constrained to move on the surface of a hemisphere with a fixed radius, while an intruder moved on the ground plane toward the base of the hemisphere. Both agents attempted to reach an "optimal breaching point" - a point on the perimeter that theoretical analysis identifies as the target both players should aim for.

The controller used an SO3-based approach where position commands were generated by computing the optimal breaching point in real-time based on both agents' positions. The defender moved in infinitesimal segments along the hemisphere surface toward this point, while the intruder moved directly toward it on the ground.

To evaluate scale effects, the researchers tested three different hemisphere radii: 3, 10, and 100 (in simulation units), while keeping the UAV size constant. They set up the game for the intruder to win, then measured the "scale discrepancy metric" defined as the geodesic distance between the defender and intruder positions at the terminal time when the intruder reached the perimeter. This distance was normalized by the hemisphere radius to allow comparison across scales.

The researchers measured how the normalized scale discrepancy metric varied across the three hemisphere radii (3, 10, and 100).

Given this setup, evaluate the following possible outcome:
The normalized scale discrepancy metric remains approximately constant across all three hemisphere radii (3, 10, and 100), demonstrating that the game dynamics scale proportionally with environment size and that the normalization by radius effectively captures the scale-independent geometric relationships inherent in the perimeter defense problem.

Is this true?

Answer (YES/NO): NO